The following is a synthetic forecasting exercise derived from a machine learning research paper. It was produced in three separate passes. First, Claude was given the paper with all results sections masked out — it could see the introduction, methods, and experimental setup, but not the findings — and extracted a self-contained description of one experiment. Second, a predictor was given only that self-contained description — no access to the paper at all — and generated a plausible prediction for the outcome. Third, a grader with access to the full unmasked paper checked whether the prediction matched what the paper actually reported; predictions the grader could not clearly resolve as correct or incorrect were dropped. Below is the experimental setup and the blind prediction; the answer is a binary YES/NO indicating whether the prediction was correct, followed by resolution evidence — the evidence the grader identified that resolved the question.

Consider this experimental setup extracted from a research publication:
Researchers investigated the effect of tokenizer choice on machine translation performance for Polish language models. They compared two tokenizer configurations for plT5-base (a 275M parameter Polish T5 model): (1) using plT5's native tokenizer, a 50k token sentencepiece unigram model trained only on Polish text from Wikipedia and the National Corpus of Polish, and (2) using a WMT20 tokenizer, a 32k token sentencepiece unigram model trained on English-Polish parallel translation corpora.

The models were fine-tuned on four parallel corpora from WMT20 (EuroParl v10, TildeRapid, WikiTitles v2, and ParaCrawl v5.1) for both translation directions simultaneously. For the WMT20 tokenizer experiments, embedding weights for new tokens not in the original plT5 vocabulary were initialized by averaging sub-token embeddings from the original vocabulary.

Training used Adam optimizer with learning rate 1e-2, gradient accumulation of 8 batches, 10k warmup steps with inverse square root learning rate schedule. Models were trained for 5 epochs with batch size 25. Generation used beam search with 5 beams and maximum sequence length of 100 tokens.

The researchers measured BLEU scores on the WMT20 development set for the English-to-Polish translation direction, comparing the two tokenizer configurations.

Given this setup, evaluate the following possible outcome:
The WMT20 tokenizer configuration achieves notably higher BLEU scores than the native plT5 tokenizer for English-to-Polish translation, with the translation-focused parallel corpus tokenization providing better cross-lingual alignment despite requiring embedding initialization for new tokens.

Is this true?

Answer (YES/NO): NO